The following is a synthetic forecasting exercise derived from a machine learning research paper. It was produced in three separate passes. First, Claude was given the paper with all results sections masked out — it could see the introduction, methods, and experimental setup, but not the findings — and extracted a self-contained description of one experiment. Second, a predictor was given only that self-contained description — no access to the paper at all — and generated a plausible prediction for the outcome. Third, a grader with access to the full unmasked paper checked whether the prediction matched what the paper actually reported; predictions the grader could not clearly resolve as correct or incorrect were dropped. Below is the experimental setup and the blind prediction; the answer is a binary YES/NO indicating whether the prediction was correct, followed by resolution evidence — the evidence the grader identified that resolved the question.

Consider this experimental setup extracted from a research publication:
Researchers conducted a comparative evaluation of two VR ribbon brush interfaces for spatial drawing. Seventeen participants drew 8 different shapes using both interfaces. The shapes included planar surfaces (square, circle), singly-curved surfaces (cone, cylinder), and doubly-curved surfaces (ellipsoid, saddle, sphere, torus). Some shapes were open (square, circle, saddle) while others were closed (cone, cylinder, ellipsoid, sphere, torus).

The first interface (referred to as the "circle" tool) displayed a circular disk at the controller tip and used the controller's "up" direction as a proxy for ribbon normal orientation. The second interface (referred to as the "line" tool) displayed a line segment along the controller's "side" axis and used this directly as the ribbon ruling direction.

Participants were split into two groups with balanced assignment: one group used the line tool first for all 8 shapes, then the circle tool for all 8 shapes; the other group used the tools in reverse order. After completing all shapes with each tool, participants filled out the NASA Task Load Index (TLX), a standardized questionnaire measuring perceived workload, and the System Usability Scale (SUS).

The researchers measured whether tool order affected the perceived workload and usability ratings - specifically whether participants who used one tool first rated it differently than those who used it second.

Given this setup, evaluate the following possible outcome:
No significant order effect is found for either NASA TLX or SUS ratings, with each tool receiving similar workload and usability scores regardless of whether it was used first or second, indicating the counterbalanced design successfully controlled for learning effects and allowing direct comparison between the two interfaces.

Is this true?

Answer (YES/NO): NO